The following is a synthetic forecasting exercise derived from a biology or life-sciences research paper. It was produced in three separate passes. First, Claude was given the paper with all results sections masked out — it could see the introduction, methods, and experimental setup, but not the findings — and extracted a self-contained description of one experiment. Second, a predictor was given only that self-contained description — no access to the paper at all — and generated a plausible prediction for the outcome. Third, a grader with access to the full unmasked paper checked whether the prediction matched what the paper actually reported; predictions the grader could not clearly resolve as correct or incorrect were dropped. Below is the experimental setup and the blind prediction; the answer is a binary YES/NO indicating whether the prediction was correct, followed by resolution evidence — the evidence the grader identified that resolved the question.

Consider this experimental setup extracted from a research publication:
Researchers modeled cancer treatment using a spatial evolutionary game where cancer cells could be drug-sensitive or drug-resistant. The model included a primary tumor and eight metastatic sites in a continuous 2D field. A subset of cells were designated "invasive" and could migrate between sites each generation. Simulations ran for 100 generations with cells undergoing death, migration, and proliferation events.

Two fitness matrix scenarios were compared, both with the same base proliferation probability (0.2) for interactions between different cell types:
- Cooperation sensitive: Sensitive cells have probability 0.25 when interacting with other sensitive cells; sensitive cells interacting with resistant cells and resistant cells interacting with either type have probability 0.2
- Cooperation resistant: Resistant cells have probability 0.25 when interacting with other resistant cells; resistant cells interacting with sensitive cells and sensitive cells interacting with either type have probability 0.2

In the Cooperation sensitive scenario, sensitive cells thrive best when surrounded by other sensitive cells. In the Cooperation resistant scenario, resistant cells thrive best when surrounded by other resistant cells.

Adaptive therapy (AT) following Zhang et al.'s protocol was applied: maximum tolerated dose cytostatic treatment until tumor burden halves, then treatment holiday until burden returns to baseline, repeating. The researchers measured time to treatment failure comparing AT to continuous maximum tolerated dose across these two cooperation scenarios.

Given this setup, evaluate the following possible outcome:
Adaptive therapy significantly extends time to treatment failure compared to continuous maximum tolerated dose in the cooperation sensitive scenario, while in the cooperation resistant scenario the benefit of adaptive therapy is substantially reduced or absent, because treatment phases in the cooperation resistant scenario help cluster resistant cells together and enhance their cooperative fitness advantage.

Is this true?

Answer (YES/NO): YES